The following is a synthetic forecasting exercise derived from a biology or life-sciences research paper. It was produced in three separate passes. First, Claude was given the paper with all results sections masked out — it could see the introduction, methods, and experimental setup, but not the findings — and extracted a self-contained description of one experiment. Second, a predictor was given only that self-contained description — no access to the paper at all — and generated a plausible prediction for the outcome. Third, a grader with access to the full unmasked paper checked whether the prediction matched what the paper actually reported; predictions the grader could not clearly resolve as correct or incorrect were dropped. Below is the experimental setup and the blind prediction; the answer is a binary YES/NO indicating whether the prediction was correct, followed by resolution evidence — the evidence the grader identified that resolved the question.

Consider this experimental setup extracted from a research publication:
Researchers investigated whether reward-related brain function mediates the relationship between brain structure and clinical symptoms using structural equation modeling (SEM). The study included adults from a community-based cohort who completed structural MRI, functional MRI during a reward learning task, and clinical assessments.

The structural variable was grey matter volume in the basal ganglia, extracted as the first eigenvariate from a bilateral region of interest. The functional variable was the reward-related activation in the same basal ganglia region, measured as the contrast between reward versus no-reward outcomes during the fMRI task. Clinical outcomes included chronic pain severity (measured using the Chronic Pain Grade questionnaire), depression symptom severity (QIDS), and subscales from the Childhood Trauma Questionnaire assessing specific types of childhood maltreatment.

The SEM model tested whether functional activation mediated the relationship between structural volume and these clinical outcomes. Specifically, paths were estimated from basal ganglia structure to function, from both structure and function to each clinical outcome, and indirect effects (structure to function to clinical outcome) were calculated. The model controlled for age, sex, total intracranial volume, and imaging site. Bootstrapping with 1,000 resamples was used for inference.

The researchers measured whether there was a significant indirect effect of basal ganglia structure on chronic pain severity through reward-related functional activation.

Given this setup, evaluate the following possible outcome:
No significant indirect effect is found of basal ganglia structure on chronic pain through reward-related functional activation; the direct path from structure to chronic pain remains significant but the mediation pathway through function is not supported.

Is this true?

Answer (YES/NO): NO